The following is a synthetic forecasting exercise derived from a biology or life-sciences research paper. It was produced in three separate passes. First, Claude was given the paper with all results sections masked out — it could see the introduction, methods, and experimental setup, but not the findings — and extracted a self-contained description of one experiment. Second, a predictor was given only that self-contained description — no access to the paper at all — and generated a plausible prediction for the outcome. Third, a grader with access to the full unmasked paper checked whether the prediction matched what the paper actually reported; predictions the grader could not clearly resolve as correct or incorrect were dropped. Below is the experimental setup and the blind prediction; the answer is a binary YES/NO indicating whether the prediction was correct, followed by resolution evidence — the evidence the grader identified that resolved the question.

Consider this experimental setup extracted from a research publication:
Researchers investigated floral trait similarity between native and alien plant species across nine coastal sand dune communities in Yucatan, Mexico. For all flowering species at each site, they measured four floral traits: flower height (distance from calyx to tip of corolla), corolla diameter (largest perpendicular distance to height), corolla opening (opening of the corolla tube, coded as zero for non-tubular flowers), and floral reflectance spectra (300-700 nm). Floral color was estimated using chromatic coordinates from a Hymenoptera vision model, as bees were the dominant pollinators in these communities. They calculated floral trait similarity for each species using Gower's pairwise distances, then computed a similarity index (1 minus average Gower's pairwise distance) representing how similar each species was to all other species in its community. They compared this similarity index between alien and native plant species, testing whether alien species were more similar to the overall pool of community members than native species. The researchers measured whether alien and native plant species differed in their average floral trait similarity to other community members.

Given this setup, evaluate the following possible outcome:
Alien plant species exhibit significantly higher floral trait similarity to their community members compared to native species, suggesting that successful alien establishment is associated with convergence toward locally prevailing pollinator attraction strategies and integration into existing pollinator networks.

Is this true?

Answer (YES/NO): NO